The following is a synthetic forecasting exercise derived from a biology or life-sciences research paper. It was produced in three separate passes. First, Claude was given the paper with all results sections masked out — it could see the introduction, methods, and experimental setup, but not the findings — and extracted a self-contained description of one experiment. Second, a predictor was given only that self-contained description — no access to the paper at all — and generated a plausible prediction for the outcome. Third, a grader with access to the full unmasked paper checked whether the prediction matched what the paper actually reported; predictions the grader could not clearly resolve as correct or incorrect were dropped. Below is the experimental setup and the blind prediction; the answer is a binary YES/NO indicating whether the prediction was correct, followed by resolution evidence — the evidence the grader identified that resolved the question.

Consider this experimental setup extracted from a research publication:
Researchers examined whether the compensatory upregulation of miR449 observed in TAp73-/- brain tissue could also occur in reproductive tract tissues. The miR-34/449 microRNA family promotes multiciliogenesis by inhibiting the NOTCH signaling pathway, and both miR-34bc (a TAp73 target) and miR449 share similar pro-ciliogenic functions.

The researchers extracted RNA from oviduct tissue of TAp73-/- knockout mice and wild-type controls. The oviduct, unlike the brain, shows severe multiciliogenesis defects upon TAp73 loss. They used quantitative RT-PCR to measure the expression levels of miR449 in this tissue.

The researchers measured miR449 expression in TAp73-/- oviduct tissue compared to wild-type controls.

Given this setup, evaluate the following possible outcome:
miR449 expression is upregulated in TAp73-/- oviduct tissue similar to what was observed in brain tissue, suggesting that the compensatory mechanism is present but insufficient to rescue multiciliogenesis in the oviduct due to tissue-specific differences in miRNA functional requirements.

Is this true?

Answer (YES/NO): NO